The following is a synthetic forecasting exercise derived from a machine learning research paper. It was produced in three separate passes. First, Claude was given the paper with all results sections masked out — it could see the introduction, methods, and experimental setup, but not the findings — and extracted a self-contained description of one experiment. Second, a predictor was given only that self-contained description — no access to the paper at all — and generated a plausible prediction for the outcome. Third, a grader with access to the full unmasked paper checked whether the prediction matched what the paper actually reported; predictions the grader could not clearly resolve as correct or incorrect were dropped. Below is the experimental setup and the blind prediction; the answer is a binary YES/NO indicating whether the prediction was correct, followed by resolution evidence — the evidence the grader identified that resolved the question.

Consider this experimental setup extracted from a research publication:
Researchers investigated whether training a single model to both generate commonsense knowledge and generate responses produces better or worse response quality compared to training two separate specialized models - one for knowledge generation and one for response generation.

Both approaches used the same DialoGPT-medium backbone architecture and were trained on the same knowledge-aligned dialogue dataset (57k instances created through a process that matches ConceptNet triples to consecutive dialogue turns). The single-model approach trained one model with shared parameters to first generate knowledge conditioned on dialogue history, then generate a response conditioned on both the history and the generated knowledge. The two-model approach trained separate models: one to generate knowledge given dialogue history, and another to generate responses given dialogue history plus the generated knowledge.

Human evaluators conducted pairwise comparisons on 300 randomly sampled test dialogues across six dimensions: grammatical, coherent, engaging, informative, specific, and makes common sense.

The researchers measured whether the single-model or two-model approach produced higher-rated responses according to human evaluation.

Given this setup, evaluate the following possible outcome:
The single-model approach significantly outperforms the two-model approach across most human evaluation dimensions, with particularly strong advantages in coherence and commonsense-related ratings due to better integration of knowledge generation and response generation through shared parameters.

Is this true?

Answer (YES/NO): NO